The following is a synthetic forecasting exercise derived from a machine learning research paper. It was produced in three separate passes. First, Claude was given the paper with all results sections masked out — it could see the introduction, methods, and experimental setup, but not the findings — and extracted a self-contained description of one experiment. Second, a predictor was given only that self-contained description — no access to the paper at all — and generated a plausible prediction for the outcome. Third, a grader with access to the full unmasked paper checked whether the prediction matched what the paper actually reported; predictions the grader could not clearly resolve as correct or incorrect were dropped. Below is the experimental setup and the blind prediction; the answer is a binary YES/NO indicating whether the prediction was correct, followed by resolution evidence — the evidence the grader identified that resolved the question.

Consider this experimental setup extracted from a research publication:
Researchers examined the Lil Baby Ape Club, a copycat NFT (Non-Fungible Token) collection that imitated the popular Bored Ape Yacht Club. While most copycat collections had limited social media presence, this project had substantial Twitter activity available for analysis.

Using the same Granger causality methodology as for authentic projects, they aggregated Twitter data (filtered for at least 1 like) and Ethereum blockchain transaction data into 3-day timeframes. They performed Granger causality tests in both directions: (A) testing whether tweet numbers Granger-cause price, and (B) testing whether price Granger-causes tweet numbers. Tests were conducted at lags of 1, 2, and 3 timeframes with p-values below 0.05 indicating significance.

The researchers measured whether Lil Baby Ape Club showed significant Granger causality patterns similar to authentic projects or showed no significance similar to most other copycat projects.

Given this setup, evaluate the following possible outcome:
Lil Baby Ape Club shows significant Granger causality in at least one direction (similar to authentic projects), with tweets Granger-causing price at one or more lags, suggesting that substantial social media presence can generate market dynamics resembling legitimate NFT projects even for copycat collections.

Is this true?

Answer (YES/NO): YES